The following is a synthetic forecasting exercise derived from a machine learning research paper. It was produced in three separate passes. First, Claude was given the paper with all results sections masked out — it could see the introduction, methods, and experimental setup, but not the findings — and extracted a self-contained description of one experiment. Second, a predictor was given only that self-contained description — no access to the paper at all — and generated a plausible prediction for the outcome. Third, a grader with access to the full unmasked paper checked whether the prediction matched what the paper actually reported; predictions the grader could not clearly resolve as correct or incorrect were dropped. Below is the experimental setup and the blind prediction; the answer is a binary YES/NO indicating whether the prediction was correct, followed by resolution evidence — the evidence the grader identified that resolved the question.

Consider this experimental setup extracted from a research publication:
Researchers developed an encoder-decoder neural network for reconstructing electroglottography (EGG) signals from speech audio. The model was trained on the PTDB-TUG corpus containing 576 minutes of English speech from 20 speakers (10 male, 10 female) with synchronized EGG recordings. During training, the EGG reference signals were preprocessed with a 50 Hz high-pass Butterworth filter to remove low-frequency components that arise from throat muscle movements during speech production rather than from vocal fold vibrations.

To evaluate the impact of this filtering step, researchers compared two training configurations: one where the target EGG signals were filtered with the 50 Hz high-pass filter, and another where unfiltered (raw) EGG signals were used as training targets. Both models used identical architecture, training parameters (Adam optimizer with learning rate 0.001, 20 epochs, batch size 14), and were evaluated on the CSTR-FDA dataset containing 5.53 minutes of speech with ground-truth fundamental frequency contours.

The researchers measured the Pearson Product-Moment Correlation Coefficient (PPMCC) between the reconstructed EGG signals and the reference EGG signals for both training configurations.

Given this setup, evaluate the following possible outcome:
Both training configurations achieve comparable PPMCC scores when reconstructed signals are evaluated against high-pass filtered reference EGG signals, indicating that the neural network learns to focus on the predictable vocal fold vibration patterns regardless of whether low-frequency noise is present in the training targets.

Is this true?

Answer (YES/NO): NO